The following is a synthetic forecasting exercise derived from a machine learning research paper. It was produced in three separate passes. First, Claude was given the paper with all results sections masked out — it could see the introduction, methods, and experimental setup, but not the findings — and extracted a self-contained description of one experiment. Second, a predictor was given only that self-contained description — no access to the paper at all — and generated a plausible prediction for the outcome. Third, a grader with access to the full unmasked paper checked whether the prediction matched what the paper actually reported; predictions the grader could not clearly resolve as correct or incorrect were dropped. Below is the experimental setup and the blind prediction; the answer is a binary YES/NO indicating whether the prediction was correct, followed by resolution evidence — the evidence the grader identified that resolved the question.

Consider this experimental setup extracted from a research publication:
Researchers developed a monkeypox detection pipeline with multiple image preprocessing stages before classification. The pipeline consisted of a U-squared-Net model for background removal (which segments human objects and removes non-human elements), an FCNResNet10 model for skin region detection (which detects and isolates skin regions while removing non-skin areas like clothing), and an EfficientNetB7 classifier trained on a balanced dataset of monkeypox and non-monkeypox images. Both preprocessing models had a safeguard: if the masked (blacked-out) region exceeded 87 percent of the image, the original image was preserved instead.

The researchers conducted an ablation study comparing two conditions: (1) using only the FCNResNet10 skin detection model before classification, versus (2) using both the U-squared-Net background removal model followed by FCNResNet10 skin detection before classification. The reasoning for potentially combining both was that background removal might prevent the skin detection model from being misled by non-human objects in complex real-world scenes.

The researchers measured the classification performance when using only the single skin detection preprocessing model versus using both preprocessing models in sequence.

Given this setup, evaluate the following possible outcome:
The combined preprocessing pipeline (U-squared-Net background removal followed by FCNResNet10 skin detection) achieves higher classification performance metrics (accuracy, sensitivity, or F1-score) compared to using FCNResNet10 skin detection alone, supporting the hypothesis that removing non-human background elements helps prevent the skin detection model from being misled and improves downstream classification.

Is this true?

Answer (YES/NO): YES